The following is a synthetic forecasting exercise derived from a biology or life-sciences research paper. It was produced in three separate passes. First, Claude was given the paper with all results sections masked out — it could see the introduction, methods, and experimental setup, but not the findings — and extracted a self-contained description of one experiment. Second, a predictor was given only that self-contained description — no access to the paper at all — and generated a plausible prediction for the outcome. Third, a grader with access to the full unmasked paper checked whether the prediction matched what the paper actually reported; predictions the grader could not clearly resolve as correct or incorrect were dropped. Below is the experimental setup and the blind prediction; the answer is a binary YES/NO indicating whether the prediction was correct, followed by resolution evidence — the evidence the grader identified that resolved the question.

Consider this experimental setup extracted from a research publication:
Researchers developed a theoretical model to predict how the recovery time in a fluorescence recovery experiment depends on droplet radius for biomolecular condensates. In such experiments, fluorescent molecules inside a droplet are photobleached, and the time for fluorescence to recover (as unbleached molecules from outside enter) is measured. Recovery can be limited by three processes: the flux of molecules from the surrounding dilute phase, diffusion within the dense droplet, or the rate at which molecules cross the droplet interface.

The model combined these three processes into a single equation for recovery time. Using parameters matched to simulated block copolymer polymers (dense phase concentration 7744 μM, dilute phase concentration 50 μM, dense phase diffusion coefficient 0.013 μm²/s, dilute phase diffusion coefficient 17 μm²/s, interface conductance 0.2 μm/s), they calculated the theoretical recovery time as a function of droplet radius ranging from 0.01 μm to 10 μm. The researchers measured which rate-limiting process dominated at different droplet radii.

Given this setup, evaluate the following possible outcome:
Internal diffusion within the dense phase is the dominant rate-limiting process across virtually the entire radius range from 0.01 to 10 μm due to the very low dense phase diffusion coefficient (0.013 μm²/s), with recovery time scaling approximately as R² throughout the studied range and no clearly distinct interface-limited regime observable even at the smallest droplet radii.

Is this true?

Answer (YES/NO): NO